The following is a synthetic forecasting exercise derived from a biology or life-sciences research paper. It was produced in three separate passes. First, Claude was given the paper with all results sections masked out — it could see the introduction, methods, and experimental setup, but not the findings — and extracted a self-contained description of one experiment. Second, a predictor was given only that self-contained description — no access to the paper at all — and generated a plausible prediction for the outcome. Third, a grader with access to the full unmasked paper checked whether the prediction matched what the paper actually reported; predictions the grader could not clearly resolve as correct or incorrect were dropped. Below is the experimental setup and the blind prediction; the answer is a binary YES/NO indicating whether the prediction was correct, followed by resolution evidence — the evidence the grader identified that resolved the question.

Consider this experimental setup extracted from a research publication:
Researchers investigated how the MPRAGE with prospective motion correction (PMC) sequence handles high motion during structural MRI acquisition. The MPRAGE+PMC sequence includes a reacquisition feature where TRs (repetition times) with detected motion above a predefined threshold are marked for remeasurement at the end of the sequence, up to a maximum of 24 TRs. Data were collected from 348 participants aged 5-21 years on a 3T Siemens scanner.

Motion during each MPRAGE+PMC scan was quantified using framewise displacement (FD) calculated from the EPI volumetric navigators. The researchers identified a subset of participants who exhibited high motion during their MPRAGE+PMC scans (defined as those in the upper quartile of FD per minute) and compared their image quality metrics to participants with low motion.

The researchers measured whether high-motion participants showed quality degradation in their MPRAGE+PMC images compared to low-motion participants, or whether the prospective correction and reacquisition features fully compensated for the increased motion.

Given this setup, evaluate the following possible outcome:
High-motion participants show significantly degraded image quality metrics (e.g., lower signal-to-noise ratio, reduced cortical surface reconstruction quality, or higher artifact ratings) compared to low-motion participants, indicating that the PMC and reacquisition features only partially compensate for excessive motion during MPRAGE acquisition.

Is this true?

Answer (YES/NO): YES